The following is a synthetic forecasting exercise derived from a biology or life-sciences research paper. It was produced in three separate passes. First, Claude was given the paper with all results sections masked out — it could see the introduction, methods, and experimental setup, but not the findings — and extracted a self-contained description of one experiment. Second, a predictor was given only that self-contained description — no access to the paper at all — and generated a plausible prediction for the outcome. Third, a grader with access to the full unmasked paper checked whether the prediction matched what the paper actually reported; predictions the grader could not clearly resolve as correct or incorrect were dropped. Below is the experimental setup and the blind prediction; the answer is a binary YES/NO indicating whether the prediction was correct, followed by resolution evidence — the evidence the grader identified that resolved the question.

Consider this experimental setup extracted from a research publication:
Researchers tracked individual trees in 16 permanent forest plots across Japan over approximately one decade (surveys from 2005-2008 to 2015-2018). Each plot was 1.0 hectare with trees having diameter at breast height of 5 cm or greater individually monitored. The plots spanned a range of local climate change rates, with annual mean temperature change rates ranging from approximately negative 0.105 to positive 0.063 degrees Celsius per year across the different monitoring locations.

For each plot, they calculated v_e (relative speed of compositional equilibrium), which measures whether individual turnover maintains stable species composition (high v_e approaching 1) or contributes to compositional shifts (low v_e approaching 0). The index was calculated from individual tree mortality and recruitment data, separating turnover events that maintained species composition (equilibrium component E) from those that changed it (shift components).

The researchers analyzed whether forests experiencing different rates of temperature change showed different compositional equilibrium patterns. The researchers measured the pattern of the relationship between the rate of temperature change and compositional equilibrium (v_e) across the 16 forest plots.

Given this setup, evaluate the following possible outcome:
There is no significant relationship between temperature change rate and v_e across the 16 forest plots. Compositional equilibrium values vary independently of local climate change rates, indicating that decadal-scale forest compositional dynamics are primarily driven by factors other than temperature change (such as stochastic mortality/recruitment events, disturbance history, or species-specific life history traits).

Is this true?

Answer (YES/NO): NO